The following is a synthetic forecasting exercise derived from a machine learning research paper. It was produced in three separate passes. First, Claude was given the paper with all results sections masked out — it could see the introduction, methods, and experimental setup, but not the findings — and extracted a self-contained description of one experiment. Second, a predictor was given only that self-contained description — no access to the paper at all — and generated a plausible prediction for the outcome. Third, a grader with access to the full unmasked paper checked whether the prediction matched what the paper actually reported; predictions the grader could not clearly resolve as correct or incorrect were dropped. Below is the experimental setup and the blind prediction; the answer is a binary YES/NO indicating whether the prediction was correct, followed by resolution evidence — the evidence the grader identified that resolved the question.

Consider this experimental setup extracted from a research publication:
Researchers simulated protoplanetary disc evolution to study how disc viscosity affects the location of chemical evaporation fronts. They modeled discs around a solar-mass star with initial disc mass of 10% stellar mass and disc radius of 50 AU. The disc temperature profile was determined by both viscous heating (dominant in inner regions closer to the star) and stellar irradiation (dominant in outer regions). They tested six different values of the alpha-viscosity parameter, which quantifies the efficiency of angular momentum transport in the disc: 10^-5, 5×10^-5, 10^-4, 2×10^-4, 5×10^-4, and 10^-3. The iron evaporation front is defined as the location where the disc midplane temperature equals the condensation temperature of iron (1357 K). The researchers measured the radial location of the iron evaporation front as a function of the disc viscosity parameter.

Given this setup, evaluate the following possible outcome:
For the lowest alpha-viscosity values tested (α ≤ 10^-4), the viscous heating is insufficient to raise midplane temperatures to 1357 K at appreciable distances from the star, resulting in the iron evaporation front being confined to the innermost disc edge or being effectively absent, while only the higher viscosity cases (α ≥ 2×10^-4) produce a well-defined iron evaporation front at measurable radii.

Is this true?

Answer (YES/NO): NO